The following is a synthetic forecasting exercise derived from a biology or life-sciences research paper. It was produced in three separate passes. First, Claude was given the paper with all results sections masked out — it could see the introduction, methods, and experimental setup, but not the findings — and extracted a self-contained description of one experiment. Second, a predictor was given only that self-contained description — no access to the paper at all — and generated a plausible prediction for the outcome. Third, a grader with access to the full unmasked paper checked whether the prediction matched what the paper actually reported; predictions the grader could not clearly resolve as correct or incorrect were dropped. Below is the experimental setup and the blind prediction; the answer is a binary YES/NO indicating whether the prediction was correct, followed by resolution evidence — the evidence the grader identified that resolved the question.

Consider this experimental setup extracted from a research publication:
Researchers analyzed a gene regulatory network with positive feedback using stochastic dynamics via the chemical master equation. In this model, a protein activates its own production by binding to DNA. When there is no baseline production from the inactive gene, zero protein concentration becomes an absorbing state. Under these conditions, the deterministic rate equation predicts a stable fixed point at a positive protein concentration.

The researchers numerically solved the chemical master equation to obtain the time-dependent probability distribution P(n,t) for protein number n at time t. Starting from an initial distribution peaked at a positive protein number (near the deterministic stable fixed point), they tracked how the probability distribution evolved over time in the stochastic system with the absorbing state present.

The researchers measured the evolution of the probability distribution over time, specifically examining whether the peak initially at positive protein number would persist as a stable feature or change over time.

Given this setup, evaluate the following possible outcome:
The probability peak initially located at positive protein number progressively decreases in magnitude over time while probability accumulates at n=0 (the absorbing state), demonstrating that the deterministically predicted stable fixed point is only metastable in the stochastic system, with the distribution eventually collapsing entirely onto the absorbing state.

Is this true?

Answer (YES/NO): YES